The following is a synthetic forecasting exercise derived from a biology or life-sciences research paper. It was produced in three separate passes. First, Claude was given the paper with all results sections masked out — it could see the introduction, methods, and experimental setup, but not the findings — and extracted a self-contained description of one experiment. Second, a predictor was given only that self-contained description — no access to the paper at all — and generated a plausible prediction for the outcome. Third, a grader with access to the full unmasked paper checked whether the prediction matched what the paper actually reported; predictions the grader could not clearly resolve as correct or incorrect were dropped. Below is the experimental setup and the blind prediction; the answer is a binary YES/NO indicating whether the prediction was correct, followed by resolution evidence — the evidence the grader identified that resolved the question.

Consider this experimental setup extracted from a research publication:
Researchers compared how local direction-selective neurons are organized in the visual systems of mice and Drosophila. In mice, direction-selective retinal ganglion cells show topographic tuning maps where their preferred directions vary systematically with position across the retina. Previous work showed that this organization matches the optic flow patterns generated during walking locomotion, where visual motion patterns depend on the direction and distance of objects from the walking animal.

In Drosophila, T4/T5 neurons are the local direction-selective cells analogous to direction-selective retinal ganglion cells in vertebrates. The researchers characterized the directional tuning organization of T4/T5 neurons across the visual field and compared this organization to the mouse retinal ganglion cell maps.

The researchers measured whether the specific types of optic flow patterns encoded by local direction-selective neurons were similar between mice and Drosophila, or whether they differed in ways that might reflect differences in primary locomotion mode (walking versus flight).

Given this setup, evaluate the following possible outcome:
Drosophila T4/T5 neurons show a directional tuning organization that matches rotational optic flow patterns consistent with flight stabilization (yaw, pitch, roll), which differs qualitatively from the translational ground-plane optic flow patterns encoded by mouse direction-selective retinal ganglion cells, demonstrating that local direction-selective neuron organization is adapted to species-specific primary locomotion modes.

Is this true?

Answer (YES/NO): NO